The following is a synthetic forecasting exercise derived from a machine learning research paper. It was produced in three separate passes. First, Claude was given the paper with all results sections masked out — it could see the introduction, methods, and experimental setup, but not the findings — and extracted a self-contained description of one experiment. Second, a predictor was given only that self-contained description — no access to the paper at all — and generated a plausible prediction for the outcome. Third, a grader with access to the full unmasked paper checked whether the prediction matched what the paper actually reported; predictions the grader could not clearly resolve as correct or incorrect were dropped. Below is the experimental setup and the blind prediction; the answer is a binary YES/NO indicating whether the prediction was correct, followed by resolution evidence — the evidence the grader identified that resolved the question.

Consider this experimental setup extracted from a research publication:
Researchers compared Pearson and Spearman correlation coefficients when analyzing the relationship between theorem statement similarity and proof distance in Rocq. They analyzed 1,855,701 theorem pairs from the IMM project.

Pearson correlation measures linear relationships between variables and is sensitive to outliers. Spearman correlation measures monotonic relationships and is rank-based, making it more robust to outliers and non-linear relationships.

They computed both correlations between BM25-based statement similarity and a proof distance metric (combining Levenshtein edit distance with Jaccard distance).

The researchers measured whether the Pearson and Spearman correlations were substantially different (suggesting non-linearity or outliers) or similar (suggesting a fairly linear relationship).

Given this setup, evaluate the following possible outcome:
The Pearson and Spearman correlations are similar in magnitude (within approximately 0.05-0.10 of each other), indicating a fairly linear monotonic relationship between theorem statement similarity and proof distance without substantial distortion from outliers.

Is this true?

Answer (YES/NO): YES